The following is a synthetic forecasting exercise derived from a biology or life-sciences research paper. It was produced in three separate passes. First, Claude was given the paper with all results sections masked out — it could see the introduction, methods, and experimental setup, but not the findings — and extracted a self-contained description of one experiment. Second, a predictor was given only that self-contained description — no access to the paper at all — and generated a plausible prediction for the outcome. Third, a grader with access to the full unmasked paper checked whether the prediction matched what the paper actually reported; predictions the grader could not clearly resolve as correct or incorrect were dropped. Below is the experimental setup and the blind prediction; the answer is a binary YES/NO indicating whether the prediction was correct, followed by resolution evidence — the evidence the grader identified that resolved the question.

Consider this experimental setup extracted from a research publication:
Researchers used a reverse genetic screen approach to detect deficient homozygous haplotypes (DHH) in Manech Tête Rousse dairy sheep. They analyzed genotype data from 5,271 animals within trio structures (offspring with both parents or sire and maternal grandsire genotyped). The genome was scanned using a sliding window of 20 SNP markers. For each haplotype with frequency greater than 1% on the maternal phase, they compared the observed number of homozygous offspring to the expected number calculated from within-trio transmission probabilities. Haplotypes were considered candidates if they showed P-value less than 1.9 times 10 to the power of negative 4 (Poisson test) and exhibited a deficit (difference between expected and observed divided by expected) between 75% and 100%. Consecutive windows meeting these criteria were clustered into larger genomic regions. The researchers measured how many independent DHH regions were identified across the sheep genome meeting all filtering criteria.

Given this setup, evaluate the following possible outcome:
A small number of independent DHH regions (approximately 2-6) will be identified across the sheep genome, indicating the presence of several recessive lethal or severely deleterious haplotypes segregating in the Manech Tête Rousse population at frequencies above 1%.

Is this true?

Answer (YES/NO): YES